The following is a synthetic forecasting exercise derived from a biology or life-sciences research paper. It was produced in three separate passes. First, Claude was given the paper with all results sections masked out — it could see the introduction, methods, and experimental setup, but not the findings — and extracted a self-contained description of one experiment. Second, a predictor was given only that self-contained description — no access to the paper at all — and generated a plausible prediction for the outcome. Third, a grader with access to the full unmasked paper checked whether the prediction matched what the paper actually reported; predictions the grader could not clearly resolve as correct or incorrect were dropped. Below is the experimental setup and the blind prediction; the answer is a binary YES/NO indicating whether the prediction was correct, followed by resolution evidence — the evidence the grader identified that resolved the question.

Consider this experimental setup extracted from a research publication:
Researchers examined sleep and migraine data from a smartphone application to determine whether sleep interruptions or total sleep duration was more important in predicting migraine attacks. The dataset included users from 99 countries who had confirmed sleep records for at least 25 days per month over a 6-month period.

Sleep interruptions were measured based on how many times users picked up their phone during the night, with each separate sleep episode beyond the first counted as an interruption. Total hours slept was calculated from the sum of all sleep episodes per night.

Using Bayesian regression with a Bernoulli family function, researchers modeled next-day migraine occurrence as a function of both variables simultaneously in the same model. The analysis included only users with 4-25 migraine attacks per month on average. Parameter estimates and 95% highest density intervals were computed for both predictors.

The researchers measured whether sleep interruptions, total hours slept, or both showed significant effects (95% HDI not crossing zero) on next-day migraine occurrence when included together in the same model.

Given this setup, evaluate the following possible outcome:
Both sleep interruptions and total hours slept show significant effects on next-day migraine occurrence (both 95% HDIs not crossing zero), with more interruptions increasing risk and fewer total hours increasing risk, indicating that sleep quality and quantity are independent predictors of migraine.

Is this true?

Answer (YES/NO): NO